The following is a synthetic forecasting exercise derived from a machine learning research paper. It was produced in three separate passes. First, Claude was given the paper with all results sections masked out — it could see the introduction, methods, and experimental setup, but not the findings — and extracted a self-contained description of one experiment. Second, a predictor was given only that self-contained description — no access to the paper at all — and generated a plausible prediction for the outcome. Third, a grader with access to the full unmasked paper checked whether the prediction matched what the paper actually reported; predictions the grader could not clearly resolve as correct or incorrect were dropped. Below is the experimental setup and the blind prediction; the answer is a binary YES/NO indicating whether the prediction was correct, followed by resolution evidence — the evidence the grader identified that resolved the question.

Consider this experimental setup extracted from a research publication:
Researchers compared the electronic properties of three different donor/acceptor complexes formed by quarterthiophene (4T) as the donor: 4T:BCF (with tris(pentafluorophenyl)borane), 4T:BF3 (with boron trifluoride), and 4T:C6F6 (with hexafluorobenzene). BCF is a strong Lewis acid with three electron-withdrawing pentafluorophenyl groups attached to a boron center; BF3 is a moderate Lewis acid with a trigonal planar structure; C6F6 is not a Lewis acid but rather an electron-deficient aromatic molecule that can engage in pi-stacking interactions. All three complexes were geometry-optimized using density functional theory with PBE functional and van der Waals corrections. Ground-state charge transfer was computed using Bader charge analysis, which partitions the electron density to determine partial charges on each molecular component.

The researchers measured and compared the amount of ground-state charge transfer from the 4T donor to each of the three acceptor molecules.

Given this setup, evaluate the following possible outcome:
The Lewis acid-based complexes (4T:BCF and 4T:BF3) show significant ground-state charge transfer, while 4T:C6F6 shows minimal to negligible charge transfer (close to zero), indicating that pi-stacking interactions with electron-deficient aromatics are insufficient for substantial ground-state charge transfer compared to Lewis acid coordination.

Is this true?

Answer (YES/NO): NO